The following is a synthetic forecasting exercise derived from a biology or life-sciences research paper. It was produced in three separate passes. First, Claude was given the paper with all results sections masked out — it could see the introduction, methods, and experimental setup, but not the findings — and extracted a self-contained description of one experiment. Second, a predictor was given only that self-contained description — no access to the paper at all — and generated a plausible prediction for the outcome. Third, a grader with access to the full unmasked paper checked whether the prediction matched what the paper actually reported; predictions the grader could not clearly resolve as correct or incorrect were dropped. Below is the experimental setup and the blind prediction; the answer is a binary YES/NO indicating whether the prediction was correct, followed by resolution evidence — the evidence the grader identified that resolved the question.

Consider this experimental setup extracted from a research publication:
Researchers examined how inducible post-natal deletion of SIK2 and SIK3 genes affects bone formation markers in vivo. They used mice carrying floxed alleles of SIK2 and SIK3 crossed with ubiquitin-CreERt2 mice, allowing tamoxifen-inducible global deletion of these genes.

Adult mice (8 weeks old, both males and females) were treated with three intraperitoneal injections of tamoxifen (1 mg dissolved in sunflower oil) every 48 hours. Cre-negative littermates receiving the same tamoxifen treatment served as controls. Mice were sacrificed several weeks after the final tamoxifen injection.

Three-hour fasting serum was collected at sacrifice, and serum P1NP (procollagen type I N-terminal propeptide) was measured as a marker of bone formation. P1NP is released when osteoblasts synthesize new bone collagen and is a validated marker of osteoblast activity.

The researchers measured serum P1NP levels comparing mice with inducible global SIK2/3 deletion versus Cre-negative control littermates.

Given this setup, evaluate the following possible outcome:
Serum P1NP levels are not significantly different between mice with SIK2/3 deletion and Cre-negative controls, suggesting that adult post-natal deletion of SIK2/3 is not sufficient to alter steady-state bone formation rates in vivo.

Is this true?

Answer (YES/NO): NO